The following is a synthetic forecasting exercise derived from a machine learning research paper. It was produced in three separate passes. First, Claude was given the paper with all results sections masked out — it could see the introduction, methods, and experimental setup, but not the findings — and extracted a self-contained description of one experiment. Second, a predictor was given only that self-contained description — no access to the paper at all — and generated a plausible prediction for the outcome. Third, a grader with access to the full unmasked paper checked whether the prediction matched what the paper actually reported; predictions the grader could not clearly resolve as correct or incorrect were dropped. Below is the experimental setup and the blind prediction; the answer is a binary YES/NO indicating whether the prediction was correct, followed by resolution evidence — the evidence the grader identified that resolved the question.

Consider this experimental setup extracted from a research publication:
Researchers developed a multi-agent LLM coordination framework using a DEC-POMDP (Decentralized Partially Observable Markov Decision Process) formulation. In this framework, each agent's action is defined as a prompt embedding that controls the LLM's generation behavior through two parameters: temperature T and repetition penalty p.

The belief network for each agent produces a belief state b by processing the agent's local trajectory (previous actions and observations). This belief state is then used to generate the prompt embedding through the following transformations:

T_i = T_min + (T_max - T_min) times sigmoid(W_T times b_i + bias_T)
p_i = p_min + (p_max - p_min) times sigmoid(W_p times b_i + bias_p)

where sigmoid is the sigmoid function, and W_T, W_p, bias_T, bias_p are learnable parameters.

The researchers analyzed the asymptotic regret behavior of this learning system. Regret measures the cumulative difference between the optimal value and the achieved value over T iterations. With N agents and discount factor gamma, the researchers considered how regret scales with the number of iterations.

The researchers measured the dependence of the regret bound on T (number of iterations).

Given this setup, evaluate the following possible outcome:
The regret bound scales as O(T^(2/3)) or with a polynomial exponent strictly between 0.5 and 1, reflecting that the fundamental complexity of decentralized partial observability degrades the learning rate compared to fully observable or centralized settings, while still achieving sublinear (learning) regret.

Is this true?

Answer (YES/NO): NO